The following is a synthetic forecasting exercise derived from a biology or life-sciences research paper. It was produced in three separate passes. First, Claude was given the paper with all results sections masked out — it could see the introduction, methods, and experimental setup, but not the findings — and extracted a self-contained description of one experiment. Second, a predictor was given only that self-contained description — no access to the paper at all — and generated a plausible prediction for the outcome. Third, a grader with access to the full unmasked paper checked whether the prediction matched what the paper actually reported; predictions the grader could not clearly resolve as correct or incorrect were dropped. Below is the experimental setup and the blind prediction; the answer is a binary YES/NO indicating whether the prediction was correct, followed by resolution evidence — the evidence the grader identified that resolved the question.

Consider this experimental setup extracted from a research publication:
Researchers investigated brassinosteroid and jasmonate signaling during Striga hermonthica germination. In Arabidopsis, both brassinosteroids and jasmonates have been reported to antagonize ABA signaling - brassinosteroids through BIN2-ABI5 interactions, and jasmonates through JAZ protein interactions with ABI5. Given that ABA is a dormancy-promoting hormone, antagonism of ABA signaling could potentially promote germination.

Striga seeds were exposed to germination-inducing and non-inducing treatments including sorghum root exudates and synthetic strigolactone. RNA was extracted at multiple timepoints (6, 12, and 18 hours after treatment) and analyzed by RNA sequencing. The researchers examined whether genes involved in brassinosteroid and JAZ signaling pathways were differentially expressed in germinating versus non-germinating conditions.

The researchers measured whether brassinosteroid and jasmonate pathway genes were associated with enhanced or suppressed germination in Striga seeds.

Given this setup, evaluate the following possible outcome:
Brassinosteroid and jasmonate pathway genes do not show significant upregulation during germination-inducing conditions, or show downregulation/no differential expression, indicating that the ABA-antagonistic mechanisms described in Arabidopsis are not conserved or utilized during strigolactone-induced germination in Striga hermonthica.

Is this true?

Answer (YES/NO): NO